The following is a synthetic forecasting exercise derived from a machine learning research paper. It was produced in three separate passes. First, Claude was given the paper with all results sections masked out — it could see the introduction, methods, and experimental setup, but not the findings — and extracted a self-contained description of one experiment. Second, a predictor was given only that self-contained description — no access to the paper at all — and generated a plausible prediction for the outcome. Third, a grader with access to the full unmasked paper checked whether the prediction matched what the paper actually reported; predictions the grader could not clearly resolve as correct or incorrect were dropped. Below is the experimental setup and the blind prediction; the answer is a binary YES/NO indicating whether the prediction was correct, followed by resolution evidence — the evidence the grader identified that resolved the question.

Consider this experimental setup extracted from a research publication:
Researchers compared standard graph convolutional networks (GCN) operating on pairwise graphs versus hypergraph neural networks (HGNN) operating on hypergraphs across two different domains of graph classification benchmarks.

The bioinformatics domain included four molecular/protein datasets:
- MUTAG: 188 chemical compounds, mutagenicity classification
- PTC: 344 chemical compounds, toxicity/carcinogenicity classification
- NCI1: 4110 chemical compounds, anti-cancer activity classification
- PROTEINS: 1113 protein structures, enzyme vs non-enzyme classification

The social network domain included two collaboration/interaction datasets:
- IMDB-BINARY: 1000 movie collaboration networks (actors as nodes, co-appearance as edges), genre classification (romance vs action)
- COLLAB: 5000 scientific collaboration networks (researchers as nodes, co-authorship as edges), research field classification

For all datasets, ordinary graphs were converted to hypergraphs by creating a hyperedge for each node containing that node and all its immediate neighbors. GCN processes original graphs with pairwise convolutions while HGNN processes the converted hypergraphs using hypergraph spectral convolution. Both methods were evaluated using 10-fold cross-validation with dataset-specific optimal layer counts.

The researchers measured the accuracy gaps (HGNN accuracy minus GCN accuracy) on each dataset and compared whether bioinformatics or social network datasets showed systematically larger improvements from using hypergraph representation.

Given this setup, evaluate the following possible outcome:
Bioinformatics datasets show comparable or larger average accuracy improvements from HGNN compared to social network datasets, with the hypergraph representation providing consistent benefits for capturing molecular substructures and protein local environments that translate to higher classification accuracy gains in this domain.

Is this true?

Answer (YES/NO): NO